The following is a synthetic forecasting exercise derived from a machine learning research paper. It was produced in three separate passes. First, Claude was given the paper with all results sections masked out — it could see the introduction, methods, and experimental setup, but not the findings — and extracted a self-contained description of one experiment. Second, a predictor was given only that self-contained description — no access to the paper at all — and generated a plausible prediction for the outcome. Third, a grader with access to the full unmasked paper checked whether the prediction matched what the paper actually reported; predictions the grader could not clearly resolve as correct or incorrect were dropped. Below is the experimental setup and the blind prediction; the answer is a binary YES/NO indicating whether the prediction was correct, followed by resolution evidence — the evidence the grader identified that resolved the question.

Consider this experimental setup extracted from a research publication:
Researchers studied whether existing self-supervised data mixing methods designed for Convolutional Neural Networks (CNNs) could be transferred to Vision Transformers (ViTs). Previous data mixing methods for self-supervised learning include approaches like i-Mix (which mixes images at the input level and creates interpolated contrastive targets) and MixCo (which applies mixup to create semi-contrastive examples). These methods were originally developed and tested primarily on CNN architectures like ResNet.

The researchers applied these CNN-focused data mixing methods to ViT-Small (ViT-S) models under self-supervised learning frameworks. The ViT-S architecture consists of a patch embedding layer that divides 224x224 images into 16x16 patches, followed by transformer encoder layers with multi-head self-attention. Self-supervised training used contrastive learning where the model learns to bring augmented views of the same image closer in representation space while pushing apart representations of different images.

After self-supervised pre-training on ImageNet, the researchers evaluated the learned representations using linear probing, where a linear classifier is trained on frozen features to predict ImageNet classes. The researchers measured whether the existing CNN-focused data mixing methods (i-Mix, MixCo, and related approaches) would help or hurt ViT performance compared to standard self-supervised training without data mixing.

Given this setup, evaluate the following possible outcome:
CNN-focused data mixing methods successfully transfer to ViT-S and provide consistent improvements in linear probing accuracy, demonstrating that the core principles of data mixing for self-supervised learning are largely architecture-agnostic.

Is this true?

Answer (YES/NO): NO